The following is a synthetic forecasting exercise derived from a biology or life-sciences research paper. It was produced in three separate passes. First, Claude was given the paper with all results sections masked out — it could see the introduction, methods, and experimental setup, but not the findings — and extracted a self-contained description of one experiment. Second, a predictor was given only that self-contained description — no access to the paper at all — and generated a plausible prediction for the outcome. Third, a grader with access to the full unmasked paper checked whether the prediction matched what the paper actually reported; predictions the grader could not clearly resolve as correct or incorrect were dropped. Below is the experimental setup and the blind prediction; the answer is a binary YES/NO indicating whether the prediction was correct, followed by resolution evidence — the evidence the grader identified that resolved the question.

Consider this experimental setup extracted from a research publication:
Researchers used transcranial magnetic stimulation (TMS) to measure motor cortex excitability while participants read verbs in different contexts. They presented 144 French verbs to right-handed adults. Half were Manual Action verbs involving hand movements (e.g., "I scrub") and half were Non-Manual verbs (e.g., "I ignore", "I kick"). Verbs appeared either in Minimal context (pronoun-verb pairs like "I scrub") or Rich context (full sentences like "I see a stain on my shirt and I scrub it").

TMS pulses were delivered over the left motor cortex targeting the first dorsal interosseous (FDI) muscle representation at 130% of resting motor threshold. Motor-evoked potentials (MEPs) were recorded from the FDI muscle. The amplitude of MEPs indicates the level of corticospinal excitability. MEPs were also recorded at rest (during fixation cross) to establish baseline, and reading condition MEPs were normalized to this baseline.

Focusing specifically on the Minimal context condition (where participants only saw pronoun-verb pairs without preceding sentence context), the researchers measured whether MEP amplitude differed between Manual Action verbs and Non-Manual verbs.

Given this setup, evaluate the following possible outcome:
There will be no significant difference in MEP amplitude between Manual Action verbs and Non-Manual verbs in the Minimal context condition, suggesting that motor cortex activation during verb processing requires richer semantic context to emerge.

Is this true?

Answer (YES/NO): YES